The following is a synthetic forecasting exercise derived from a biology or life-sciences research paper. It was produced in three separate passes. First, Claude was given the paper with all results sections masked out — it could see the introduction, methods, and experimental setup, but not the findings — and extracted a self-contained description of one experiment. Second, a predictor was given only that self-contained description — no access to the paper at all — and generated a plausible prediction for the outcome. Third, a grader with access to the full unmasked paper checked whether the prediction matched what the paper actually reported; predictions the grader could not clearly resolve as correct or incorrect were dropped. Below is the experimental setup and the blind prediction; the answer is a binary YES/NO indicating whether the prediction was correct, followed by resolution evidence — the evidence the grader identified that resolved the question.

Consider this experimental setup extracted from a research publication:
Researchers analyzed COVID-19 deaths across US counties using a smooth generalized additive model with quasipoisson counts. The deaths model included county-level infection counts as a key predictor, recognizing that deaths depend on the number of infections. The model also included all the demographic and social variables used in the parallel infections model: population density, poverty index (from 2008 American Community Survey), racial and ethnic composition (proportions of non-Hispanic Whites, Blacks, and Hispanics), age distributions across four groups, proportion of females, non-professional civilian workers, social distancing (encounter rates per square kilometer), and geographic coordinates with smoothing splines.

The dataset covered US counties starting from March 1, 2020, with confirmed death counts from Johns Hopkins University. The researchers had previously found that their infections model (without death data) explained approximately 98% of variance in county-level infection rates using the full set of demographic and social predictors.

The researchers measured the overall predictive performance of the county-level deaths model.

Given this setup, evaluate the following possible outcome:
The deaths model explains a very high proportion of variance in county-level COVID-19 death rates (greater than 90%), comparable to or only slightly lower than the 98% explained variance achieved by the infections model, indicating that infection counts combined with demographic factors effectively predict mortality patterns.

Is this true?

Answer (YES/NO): YES